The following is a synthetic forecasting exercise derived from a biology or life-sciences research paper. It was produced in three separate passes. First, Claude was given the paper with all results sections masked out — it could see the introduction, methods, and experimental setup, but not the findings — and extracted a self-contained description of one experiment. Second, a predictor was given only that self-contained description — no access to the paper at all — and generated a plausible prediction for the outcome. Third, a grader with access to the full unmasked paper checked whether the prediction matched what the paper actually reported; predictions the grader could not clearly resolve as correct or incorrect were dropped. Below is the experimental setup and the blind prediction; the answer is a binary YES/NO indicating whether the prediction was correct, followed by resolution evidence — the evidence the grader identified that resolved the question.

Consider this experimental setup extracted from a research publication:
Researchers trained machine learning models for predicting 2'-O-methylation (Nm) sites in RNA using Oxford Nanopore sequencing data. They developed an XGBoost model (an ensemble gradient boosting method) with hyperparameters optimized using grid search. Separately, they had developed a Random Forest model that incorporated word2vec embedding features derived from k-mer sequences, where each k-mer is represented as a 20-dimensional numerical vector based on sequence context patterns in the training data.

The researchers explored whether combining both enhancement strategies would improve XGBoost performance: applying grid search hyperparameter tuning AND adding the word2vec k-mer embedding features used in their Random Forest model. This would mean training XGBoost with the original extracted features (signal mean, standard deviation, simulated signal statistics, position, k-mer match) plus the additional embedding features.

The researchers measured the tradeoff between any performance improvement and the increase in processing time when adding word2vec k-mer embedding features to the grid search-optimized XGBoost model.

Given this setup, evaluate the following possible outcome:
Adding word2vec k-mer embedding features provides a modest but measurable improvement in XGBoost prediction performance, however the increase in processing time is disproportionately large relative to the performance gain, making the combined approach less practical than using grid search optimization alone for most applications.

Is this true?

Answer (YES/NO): YES